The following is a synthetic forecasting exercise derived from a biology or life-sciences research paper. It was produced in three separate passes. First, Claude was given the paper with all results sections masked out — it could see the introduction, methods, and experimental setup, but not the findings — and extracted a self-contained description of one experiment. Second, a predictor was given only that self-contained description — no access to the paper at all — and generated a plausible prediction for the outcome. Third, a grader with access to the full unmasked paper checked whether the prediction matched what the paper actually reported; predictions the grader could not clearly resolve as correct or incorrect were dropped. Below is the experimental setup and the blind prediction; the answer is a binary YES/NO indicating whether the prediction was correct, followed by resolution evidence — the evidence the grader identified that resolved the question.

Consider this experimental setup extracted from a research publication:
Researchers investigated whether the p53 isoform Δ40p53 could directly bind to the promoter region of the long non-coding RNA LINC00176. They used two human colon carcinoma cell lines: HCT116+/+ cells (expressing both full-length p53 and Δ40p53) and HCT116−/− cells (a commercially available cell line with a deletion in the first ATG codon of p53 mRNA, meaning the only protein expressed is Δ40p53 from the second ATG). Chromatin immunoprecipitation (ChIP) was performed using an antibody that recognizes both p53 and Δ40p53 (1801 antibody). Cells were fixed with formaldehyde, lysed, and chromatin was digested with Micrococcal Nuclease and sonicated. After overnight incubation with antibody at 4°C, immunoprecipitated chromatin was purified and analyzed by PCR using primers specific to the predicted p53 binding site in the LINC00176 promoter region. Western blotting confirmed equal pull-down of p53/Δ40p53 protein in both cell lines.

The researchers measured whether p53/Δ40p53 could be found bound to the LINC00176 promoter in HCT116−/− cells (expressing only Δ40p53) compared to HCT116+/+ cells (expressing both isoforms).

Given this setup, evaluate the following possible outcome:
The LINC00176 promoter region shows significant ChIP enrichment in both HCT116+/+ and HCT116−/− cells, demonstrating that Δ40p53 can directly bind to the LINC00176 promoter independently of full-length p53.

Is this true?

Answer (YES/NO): NO